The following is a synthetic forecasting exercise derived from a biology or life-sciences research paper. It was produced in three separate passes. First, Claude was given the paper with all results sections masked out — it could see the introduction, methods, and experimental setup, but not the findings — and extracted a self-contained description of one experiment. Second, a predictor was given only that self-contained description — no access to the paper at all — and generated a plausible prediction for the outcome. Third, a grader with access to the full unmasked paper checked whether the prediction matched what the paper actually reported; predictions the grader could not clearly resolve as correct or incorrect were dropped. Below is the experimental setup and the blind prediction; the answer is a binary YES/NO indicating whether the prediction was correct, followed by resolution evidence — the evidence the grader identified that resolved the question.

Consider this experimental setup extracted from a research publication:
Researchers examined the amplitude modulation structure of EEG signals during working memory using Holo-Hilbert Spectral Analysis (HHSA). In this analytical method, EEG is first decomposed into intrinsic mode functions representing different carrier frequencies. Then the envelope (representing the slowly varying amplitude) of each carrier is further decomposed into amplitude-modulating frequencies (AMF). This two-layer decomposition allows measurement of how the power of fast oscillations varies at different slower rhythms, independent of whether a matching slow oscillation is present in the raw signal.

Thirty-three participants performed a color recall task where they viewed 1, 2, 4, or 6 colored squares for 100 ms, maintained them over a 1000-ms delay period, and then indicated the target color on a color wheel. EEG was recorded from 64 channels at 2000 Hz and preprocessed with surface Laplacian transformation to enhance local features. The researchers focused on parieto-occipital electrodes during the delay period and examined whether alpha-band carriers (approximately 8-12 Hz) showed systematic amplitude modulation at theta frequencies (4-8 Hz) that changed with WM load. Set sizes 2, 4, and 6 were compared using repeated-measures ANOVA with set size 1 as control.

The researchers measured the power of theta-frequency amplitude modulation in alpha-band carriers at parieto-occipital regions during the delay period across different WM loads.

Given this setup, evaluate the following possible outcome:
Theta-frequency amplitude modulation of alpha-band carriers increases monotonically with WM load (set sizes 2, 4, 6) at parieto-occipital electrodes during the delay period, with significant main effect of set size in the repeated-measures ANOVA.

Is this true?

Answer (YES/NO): NO